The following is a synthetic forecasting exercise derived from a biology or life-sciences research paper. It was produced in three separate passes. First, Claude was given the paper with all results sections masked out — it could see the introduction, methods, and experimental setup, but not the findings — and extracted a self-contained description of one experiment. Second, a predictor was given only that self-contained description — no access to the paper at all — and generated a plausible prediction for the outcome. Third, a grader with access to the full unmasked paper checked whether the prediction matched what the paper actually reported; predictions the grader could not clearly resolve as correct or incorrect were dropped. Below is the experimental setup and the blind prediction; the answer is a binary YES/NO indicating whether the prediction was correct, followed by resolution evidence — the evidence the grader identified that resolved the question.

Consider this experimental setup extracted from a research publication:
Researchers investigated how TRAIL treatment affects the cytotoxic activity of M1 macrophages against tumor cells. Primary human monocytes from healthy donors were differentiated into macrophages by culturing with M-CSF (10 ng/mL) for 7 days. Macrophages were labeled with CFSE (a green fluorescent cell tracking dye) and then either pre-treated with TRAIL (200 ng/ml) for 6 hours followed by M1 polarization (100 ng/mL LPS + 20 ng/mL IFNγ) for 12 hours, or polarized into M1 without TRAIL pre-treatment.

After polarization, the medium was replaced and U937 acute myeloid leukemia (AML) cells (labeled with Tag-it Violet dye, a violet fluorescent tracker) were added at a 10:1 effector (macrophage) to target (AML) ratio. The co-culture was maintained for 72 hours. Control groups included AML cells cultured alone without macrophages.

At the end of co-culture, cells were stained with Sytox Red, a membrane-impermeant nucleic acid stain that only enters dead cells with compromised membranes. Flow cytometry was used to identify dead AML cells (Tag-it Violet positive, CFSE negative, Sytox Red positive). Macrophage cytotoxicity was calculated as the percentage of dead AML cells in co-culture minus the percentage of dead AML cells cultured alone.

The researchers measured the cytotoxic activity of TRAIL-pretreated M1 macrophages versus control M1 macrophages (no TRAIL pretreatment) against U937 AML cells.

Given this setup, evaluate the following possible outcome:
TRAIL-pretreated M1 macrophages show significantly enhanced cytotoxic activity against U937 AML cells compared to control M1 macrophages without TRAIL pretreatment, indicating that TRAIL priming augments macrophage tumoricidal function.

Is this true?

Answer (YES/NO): YES